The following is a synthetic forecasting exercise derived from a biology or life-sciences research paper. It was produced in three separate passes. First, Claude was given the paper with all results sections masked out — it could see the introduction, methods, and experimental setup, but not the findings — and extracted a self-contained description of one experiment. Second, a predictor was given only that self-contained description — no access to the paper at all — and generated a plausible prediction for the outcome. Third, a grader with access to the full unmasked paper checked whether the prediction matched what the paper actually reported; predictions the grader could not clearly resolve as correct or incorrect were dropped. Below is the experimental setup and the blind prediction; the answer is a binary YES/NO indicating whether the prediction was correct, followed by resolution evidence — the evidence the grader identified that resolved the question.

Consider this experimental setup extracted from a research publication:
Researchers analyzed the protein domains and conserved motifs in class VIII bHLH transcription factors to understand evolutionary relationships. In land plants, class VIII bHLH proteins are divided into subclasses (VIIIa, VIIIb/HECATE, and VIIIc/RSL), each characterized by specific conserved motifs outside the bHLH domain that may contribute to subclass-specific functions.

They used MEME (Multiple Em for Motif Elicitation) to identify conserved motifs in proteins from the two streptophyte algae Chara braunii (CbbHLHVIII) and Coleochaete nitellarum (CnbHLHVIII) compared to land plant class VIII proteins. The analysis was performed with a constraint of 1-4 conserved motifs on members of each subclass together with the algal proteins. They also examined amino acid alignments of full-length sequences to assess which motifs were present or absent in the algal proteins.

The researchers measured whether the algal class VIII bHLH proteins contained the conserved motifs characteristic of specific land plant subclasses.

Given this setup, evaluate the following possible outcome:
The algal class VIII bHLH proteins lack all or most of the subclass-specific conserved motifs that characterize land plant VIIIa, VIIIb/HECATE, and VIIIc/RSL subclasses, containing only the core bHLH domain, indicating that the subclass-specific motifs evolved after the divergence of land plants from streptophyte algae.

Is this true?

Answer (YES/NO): YES